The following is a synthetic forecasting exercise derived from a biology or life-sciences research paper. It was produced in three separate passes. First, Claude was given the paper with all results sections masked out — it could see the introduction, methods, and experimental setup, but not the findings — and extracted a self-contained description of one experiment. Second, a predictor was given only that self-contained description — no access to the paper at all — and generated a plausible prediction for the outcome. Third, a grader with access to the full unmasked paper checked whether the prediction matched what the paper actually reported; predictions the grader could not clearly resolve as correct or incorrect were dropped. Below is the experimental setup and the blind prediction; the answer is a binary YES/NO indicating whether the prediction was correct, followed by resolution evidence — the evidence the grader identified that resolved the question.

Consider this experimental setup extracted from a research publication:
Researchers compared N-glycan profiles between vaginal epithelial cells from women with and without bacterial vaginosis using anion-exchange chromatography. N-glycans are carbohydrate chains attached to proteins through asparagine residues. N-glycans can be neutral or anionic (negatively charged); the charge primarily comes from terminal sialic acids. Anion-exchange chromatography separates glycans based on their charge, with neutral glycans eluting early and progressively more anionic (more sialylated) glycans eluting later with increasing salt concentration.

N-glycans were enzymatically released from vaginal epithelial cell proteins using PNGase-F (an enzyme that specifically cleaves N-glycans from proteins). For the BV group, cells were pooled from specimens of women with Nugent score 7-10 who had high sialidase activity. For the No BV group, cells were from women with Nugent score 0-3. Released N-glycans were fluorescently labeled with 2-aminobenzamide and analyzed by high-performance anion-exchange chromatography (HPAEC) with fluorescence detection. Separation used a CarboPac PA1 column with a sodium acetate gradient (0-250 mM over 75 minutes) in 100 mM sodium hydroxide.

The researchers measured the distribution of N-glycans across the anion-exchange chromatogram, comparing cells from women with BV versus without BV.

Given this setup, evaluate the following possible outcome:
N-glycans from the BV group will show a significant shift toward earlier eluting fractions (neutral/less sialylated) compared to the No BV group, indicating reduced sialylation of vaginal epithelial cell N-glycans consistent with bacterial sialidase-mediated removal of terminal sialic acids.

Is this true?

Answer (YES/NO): YES